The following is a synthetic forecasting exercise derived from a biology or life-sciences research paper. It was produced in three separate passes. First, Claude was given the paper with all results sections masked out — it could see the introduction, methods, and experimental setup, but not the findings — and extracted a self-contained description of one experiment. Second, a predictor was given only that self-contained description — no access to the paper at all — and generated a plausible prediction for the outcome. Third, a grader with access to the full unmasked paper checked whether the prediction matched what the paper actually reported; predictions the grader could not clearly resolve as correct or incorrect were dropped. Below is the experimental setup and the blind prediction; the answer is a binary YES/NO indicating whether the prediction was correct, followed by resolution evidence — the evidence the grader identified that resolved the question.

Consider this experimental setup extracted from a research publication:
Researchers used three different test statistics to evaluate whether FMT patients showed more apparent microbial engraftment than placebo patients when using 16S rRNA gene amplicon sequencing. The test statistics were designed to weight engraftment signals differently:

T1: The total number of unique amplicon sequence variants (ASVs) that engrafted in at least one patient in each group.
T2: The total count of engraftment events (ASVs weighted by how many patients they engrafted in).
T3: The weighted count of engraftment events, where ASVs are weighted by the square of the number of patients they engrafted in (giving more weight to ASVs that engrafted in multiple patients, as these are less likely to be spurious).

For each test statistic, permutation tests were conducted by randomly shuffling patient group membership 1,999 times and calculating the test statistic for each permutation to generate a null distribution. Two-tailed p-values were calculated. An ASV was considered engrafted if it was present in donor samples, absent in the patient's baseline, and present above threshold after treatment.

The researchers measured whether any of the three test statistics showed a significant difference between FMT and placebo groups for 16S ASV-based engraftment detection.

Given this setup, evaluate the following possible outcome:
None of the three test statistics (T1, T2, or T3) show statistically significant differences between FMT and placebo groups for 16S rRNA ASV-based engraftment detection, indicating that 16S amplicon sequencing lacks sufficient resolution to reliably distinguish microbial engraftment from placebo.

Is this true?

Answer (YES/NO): NO